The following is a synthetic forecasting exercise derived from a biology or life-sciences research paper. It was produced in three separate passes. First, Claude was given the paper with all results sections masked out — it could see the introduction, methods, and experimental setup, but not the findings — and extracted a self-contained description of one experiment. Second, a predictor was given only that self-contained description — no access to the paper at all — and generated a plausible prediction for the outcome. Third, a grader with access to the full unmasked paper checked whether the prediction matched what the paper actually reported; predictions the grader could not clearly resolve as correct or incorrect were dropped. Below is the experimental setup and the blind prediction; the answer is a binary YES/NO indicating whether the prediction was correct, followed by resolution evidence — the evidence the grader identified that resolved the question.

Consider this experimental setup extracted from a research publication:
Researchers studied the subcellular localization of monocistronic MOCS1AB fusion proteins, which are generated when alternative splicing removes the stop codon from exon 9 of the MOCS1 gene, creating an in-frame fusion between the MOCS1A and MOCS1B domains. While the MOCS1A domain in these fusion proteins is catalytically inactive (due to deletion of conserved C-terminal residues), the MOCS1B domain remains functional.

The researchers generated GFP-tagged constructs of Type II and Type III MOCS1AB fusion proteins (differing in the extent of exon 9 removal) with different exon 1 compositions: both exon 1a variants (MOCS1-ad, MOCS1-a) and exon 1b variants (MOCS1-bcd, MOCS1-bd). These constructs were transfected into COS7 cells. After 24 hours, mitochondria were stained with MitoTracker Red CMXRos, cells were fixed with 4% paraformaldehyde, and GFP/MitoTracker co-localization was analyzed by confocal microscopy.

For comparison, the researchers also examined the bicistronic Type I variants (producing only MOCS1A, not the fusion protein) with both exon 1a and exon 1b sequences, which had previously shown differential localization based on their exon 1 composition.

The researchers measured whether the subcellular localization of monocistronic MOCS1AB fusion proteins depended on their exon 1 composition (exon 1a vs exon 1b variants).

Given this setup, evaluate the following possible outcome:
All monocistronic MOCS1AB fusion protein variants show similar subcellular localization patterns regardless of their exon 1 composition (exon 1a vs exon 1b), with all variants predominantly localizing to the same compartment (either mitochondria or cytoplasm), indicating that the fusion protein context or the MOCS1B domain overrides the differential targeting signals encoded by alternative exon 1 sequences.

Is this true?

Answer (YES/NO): YES